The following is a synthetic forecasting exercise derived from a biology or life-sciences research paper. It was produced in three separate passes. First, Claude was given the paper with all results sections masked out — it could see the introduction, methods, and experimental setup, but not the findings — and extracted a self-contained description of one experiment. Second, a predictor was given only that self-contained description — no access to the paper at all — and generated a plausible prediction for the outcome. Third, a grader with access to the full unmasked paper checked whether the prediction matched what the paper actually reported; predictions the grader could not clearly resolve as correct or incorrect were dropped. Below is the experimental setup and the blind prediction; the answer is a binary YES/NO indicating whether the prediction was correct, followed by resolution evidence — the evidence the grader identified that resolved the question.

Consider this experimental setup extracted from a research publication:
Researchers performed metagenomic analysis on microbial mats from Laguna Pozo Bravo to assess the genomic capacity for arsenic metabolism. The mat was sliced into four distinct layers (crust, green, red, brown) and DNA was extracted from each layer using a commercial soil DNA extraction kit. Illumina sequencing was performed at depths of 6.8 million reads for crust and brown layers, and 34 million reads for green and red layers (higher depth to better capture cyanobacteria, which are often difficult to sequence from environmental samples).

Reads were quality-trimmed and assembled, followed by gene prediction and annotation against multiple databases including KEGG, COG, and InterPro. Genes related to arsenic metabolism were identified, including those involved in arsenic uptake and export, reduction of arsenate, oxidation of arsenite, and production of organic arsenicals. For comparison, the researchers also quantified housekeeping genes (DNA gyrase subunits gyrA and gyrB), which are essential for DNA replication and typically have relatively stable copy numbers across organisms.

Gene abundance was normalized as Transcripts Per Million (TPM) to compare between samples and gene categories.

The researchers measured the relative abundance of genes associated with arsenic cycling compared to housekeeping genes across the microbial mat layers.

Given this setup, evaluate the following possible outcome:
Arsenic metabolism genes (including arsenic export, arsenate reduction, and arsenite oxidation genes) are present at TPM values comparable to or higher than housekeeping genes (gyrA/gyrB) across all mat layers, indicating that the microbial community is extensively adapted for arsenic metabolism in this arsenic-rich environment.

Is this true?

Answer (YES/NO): YES